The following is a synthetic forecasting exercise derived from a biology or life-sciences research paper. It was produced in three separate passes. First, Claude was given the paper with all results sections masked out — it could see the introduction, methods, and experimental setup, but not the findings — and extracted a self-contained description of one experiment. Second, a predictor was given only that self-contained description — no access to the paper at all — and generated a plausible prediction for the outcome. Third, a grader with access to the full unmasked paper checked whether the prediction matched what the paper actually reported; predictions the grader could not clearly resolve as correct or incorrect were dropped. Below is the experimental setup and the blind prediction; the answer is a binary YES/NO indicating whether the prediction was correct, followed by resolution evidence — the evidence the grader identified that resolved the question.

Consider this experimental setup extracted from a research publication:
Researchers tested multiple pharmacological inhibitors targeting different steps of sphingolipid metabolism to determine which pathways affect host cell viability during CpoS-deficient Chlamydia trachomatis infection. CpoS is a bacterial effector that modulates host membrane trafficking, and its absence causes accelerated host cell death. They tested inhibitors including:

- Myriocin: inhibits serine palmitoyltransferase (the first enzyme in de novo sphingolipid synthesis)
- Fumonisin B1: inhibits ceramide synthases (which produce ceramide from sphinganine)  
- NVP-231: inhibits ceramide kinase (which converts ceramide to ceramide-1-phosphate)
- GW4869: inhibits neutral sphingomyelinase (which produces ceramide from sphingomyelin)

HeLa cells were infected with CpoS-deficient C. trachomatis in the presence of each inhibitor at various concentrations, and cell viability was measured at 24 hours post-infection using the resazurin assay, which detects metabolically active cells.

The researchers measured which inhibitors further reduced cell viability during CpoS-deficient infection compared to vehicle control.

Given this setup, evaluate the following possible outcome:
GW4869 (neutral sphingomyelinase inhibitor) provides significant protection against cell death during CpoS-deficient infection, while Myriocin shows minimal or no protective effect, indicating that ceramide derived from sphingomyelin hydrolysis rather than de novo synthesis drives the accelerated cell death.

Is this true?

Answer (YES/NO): NO